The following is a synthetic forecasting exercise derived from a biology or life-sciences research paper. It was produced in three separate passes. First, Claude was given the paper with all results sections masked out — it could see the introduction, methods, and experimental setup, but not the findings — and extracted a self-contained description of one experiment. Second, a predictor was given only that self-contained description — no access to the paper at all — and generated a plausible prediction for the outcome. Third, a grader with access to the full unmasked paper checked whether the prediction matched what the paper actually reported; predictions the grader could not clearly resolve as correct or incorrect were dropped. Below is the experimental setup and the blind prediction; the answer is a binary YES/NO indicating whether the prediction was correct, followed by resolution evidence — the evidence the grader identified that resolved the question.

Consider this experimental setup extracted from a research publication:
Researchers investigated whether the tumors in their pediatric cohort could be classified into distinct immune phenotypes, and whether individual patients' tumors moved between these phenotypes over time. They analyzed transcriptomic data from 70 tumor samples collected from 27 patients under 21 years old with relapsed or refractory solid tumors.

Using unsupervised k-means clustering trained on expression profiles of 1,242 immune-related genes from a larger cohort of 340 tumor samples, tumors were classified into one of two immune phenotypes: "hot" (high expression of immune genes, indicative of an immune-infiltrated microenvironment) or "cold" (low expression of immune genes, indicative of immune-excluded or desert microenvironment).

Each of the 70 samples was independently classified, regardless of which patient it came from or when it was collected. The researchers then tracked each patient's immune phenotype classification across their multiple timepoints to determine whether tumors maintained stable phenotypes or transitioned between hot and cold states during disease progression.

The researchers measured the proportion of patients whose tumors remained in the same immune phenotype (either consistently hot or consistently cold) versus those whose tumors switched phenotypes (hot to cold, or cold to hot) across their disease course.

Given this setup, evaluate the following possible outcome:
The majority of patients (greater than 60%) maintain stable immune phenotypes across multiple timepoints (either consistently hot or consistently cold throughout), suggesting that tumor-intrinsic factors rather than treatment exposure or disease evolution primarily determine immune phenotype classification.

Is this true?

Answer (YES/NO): YES